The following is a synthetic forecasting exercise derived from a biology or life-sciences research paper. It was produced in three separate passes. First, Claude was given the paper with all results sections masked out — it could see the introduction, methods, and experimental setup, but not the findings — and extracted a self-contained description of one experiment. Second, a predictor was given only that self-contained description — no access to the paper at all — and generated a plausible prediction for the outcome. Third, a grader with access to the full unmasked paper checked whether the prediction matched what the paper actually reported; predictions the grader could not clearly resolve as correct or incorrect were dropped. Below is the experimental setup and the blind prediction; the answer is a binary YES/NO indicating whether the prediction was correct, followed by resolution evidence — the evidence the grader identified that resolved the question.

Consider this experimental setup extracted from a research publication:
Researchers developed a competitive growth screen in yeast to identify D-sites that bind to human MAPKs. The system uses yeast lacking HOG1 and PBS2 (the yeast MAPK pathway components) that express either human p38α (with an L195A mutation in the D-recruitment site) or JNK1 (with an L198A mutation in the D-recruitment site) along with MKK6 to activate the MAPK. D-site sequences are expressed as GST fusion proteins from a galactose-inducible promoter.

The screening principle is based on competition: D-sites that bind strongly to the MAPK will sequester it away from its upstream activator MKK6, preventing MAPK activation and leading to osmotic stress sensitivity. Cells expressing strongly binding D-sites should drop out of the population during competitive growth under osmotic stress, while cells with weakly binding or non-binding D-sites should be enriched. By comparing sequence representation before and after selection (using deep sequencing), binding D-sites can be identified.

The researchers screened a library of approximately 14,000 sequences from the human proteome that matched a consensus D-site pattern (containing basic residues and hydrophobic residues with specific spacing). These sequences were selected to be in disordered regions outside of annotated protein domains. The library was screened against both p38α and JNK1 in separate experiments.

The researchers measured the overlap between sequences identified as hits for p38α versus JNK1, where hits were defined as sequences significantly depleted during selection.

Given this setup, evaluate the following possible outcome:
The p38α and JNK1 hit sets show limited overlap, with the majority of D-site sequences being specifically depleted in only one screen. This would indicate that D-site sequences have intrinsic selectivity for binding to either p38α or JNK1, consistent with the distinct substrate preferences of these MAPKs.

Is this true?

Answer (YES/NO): YES